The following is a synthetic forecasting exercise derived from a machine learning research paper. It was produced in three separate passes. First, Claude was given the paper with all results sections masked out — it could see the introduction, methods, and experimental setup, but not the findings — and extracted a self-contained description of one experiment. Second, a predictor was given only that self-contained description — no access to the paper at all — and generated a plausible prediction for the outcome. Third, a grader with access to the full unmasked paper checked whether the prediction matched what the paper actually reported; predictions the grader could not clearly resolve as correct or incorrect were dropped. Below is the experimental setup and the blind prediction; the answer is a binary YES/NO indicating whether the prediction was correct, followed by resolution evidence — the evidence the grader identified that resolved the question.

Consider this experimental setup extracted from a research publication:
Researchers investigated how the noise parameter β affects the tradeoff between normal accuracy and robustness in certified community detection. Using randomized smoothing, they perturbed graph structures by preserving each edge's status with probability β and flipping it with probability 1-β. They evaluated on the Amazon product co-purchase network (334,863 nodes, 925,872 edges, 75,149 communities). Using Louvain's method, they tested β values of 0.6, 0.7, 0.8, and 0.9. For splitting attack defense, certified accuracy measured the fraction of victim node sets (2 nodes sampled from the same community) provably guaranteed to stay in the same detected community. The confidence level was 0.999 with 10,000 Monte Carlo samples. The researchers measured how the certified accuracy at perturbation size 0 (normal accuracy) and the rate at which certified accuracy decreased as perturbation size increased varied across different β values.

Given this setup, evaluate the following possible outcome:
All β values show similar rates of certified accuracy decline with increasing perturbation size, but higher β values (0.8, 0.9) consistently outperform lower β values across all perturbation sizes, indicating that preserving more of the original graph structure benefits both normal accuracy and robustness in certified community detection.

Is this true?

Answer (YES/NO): NO